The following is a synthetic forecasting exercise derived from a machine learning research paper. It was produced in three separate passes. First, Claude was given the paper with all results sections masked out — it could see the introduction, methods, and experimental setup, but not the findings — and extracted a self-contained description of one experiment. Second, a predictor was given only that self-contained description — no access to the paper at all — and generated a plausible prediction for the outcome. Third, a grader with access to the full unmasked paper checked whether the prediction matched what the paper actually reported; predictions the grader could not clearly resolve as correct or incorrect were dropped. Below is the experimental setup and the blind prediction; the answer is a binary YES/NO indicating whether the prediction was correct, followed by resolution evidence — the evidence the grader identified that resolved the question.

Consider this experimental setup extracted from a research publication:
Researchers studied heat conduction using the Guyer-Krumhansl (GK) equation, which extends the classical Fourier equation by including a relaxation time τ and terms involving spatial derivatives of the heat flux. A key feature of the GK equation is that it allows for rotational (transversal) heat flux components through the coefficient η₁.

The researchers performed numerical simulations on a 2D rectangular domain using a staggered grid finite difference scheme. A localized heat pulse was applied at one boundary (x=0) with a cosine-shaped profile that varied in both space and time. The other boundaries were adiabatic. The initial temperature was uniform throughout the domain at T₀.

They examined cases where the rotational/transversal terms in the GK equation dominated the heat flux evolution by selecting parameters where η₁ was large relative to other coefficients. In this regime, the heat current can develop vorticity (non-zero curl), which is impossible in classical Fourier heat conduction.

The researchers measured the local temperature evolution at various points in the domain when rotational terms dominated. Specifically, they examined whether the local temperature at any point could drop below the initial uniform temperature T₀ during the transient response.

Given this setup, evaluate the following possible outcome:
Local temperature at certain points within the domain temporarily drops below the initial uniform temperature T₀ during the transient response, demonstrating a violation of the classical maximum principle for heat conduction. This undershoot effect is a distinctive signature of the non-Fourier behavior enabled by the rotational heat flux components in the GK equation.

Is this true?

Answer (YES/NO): YES